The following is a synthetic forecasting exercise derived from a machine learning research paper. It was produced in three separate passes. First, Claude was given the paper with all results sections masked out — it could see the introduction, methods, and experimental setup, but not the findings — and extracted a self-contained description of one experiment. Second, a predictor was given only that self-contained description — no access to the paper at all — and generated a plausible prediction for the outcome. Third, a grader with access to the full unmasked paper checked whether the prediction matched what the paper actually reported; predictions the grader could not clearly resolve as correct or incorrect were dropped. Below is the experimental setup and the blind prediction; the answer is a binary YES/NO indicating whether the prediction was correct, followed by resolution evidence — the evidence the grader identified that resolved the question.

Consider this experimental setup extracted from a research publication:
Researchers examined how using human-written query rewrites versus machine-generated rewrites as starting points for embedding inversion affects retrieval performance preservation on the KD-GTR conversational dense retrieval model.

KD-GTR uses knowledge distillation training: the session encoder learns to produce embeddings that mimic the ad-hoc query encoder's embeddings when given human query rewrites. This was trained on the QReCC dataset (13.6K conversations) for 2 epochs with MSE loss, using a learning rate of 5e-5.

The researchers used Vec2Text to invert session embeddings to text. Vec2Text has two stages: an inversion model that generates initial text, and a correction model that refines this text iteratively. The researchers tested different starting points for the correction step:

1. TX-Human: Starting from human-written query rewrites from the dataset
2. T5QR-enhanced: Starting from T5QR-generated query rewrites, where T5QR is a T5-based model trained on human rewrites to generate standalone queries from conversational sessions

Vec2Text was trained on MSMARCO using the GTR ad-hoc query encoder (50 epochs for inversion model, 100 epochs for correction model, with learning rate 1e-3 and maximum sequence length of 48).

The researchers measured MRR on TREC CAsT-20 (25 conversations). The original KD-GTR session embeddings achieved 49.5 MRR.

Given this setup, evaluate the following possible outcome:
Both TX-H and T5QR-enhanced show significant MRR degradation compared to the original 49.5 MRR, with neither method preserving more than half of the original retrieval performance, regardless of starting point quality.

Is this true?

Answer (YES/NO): NO